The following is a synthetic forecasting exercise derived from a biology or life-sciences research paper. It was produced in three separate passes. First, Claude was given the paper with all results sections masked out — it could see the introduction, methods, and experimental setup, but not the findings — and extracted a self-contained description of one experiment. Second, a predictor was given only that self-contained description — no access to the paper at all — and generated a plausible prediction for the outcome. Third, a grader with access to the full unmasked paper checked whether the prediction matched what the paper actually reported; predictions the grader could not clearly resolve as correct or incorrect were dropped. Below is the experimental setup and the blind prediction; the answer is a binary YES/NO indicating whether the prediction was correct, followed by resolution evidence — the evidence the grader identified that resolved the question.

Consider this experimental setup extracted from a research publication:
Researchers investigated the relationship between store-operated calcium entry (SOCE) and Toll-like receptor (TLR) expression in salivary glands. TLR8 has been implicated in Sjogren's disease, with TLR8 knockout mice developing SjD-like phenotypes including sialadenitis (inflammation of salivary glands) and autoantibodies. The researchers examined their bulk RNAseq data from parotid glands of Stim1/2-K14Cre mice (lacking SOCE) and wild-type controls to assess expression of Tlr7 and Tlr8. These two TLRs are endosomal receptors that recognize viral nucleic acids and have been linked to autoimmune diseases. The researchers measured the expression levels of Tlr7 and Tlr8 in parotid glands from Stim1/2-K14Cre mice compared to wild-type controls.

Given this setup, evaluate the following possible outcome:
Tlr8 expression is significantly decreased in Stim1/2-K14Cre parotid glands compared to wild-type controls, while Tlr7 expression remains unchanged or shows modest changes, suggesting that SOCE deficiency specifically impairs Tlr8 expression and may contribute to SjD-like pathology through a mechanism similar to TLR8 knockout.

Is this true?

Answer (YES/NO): NO